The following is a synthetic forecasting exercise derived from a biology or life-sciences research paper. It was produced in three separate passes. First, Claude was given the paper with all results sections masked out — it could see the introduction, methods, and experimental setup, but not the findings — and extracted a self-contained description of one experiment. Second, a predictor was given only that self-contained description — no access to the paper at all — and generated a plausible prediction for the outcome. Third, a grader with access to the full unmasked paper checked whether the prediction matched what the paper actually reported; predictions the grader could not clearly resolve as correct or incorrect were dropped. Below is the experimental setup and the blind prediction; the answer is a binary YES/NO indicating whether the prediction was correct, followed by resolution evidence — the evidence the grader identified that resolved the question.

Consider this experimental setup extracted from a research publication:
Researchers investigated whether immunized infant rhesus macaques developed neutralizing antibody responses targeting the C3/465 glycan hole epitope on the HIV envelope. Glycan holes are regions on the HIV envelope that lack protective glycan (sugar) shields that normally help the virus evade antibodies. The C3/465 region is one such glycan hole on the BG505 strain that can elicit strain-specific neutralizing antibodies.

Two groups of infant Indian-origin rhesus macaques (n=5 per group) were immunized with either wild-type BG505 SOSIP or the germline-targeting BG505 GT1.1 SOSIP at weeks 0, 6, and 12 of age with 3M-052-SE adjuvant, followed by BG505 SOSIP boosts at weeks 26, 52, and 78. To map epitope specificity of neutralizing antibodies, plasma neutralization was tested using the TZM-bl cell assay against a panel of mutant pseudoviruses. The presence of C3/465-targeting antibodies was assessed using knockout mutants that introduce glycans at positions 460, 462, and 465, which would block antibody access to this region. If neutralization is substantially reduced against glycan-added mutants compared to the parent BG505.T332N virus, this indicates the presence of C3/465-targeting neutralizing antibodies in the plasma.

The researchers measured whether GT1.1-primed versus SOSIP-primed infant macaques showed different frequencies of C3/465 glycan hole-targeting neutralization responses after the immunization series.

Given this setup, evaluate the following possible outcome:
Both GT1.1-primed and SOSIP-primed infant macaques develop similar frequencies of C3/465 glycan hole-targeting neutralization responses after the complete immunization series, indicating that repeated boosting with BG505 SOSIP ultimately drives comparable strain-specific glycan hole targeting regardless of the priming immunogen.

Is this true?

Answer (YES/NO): YES